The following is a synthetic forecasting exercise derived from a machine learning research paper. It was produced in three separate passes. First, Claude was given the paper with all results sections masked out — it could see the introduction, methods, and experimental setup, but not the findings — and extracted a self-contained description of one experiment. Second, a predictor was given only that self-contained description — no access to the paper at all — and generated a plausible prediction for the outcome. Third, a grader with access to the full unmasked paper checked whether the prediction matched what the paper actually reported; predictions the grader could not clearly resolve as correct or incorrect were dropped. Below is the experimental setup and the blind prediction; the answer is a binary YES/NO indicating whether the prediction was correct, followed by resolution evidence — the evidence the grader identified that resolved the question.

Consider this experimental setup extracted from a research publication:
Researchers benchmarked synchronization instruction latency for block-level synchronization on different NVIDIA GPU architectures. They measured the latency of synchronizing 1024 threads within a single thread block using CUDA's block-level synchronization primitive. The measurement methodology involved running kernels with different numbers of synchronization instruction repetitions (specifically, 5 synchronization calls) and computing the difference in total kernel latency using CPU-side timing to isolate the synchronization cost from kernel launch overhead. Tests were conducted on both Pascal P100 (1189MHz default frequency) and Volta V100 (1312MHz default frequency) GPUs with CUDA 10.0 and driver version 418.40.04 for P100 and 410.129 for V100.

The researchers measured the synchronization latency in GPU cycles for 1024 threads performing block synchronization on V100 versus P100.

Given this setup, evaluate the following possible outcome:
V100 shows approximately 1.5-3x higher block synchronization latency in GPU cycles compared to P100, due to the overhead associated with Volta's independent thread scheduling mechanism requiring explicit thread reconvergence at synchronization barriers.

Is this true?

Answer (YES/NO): NO